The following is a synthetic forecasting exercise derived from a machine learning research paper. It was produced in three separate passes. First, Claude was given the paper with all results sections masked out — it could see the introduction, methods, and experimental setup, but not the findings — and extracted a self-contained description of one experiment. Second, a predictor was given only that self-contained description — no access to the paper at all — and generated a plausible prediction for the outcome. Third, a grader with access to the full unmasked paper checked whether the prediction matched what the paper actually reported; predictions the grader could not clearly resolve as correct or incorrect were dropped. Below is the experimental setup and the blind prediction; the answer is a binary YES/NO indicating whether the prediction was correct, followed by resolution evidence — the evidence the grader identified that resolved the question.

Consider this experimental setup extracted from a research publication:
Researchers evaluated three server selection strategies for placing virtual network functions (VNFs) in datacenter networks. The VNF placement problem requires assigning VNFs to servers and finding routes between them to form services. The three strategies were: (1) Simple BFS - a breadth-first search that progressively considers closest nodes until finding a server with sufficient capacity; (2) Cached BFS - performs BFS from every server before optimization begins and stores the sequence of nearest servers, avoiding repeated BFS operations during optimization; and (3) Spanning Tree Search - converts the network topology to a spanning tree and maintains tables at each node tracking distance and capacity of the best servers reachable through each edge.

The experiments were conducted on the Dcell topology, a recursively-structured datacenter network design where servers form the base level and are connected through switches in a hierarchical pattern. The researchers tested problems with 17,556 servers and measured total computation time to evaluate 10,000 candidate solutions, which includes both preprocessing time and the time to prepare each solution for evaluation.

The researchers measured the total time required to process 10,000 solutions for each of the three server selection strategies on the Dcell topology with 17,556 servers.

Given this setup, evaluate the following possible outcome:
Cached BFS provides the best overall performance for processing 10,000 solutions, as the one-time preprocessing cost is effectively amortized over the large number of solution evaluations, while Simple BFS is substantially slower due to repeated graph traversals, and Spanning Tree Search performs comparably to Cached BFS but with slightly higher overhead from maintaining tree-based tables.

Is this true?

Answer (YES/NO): NO